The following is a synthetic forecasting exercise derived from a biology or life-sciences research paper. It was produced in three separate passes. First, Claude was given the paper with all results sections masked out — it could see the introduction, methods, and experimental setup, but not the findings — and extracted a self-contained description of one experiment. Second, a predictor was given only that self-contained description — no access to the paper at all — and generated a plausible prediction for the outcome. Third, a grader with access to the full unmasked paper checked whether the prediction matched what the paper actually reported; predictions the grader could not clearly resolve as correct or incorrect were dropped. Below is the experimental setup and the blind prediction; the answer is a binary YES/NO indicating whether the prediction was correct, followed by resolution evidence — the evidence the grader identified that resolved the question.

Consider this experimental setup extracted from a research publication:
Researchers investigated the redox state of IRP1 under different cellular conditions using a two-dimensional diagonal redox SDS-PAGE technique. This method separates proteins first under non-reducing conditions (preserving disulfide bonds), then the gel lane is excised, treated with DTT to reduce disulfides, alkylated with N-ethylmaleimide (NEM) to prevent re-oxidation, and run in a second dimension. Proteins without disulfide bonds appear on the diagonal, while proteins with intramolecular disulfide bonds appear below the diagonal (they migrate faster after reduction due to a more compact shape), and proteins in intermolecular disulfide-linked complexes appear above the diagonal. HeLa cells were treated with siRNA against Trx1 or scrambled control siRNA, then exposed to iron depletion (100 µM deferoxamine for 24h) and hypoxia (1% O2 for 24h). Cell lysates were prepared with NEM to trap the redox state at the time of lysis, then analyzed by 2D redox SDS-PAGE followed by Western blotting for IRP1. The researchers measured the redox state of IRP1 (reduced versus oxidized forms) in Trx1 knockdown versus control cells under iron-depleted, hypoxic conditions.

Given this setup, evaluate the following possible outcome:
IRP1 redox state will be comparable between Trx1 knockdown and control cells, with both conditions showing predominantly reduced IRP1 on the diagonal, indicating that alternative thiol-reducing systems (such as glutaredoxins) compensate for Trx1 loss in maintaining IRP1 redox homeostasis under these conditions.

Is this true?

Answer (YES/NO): NO